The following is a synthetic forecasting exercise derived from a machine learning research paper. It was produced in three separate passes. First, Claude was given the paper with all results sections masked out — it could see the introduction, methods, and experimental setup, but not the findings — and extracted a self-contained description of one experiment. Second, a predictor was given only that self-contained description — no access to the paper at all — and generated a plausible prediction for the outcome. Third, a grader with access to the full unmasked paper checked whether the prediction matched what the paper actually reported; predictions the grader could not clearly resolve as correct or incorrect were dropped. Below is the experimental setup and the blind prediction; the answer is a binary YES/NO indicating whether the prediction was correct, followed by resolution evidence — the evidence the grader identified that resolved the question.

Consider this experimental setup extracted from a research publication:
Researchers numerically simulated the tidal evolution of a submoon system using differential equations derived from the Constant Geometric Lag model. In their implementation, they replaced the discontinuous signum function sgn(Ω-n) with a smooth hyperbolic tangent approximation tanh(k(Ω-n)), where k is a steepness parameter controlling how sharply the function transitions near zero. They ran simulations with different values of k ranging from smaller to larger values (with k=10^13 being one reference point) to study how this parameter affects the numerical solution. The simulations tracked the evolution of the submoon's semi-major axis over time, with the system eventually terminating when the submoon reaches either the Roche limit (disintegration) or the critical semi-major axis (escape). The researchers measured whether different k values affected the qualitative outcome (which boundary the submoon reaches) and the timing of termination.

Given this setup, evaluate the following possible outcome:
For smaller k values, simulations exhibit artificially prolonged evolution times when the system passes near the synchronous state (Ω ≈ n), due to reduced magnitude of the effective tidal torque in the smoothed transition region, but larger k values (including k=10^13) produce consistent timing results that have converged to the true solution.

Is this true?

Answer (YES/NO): NO